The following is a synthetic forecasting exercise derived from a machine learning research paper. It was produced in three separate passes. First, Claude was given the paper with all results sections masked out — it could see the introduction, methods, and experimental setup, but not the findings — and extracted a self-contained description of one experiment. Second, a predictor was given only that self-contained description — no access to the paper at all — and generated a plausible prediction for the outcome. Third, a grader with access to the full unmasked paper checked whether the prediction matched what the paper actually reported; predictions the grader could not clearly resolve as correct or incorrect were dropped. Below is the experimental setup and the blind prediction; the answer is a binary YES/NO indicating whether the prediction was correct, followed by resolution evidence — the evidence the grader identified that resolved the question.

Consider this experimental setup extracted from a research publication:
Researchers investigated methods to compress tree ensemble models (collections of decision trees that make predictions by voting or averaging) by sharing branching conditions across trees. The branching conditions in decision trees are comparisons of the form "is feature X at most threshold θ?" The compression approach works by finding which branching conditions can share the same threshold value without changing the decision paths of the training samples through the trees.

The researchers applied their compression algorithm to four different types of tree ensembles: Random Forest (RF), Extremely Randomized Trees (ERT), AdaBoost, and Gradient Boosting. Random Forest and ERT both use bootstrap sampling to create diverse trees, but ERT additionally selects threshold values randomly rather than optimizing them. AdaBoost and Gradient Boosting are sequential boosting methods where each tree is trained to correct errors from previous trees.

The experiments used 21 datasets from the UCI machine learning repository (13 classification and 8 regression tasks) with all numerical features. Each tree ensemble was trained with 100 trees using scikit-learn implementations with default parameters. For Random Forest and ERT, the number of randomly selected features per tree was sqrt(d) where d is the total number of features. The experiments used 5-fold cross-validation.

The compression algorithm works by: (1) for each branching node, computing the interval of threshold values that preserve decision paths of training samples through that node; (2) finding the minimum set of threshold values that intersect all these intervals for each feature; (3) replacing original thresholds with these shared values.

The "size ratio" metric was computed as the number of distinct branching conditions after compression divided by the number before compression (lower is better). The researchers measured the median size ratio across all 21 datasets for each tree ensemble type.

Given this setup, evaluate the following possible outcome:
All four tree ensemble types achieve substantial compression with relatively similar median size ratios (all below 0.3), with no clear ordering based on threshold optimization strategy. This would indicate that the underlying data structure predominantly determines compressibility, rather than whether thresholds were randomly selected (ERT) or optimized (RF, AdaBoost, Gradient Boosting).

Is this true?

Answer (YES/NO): NO